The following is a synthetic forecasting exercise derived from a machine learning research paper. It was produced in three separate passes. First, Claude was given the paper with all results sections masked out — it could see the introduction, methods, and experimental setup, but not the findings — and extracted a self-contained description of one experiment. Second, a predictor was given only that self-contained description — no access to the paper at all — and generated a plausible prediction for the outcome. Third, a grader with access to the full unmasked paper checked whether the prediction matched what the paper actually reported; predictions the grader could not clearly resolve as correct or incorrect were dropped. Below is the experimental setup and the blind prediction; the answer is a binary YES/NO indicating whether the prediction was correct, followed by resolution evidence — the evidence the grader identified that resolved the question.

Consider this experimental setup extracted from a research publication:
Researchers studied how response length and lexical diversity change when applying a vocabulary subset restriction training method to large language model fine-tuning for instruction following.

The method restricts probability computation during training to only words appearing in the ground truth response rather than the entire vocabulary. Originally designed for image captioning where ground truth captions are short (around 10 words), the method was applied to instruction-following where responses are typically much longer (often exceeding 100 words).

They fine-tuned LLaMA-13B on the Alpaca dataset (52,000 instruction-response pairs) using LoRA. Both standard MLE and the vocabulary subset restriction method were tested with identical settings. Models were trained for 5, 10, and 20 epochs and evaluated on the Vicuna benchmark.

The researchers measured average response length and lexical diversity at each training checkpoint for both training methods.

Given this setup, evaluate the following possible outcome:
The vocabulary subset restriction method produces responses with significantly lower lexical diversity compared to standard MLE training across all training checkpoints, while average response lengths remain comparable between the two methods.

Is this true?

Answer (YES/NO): NO